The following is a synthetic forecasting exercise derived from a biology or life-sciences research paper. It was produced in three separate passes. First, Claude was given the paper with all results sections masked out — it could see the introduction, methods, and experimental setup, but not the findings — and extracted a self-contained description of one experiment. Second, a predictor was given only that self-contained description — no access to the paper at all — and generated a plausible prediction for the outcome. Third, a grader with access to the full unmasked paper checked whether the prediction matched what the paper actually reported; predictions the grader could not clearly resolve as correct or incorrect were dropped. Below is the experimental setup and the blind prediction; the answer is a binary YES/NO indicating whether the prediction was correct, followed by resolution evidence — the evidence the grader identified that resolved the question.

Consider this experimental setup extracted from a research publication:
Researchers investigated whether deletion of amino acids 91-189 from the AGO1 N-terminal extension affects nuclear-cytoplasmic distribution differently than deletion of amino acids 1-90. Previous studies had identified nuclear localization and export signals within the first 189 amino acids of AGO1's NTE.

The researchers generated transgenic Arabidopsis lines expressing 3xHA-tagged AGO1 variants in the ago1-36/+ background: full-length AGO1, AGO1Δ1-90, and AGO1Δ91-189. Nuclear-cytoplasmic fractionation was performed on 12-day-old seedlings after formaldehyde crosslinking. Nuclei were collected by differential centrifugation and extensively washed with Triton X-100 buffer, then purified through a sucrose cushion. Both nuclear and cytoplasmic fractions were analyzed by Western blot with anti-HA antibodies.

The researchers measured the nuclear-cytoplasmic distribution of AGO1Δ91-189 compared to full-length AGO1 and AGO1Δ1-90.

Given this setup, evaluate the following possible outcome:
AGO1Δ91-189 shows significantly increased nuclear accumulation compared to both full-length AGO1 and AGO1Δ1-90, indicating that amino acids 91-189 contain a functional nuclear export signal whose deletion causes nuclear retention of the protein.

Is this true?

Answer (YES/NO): YES